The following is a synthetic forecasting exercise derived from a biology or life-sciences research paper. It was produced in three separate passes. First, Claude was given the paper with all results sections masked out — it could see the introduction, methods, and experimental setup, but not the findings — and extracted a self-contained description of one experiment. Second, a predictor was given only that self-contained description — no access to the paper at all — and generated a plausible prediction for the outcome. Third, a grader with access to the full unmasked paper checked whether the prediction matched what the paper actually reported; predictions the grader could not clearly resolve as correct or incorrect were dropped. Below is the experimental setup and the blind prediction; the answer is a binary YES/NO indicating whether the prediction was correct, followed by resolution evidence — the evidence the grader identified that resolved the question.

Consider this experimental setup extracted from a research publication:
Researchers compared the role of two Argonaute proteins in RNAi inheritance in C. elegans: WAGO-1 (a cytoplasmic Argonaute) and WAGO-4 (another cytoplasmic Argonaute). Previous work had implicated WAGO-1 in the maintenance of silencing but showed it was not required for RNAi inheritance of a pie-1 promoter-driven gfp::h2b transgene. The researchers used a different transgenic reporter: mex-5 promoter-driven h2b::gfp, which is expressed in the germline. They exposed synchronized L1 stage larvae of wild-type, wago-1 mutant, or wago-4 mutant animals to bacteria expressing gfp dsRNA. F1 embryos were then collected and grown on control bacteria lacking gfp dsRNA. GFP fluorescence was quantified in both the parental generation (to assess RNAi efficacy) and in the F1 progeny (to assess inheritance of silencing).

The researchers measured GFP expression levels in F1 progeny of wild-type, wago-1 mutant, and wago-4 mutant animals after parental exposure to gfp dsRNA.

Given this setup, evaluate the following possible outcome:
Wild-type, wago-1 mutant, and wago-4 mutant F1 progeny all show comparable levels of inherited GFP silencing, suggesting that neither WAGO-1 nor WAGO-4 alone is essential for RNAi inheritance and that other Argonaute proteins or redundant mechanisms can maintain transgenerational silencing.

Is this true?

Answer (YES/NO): NO